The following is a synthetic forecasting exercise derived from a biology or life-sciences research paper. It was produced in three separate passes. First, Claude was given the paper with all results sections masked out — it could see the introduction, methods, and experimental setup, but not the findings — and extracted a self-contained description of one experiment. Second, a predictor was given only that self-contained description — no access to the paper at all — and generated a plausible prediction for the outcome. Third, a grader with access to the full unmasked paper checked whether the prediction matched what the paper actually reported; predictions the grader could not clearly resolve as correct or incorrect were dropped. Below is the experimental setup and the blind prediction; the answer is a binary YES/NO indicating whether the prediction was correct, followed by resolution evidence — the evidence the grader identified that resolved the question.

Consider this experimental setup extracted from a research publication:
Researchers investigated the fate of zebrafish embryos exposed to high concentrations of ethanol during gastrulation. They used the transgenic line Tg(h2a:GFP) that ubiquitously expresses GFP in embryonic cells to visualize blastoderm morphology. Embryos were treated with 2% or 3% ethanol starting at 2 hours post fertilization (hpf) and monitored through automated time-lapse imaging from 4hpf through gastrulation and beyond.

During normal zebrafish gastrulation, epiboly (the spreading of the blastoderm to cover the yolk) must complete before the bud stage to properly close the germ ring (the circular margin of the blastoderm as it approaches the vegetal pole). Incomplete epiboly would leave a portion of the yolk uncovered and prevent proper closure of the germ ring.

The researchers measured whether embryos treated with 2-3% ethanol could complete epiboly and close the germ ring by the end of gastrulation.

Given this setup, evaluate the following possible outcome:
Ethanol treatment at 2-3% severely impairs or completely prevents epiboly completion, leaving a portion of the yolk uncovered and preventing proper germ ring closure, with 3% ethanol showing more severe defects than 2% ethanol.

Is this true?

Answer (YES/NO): YES